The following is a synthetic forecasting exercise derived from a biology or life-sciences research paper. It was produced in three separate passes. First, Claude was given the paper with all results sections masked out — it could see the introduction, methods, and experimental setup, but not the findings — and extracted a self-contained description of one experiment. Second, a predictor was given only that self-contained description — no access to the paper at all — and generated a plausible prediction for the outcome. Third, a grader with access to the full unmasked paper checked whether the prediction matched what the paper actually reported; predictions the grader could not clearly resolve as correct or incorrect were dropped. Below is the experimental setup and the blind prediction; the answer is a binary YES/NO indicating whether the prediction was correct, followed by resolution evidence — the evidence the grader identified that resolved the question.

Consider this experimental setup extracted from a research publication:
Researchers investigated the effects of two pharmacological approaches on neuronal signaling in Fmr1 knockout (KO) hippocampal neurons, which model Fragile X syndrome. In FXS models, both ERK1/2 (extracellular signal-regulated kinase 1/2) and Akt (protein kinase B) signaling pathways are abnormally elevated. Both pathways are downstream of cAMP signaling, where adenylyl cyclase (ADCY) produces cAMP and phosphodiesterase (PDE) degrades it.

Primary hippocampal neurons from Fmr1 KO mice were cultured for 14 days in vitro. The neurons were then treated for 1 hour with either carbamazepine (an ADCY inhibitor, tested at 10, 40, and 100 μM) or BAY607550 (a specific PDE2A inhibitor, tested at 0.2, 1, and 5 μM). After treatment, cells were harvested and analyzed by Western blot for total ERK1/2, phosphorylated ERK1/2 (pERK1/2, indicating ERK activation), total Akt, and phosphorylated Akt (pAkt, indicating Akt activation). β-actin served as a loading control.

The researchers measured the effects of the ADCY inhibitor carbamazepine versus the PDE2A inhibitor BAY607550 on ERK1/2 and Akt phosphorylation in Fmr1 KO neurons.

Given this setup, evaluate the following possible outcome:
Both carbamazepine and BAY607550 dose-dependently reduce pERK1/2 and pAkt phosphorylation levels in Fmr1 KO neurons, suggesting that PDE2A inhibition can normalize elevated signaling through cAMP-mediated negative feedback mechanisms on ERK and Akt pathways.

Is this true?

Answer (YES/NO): NO